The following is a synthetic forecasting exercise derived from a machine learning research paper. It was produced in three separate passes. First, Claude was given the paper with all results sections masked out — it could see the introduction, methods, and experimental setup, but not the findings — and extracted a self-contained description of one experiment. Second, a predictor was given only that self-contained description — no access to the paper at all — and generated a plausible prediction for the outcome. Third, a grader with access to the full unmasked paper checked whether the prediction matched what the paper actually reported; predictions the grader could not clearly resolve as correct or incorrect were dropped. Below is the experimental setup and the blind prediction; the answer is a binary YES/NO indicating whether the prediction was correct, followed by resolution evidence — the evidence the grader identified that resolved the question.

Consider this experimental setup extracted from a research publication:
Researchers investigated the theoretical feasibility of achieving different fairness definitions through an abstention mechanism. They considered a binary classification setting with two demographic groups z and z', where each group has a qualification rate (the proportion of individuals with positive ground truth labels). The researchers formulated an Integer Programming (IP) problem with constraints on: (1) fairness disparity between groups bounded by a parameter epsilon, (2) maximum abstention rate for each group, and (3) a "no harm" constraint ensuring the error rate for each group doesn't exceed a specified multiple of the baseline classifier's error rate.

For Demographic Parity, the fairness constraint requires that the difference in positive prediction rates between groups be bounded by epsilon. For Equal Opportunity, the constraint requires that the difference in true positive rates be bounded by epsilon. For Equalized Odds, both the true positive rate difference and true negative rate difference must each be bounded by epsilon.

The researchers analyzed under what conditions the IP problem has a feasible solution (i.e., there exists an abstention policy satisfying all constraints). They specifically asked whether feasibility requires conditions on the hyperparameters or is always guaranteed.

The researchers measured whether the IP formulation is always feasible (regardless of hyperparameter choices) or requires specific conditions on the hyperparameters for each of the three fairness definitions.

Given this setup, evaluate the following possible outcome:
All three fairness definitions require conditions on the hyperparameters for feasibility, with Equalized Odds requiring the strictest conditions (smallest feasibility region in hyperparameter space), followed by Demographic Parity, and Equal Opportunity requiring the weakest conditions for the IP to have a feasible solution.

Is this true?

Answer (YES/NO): NO